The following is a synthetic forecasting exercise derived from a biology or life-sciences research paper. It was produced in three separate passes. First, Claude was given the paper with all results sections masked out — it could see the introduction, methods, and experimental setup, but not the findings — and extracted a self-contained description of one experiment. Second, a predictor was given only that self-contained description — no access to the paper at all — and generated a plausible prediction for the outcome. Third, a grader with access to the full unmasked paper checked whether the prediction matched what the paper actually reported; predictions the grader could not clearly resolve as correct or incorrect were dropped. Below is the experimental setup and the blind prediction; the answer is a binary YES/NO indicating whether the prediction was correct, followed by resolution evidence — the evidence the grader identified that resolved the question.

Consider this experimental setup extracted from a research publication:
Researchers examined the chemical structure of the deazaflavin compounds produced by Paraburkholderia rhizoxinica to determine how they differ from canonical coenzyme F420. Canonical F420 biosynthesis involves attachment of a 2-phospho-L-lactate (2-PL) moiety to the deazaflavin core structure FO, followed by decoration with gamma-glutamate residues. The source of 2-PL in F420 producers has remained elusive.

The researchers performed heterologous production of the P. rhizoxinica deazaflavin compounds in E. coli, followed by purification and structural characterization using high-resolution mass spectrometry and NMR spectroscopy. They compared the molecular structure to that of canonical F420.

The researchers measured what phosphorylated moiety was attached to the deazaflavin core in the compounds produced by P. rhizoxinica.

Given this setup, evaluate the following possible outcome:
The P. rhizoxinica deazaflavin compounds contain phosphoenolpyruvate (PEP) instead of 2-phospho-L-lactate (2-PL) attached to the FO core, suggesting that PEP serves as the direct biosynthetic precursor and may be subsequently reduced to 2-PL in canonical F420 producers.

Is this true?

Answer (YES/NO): NO